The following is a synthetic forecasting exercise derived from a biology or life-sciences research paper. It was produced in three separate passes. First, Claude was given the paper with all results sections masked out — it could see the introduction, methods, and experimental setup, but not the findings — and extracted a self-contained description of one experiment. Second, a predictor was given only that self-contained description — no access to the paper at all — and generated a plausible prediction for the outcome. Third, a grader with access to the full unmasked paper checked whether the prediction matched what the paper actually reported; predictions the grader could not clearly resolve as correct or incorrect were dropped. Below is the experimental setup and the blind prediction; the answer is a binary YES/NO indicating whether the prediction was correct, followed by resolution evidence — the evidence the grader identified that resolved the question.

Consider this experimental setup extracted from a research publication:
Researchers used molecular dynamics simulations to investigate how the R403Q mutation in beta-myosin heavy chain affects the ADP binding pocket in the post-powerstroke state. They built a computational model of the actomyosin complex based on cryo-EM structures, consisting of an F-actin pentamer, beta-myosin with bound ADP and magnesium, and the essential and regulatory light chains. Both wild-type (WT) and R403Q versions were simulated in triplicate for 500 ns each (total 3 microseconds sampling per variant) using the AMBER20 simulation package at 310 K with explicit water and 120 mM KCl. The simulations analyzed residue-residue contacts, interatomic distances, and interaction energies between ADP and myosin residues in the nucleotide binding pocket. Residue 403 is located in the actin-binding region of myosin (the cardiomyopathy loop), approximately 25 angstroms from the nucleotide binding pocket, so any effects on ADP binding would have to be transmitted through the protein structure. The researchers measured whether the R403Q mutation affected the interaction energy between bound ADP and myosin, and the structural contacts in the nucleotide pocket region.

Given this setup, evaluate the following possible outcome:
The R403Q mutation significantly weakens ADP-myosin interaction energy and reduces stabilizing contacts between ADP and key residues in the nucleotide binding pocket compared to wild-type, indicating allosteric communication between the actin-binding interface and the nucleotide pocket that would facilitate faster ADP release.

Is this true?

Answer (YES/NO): NO